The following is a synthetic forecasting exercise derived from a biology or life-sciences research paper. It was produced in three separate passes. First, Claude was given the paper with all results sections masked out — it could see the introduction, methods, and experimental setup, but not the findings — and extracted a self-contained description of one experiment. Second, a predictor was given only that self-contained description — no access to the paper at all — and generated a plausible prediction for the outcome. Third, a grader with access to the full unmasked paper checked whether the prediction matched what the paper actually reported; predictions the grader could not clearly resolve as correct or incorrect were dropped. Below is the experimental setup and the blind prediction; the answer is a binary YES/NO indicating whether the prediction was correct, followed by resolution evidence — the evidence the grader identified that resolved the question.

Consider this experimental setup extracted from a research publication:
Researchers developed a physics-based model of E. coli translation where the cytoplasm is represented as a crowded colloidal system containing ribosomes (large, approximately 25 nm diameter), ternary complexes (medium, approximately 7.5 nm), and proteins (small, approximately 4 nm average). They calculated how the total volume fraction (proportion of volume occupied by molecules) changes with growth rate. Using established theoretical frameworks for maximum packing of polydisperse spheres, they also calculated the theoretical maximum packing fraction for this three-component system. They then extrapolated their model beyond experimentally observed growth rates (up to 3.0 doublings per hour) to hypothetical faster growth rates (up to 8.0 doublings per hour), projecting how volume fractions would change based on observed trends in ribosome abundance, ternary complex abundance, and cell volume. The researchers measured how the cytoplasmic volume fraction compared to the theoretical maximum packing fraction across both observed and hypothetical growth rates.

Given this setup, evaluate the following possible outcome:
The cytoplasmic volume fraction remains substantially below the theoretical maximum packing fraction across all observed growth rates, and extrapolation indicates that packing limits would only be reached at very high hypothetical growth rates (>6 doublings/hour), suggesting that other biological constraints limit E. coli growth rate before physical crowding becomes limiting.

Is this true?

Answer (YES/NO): NO